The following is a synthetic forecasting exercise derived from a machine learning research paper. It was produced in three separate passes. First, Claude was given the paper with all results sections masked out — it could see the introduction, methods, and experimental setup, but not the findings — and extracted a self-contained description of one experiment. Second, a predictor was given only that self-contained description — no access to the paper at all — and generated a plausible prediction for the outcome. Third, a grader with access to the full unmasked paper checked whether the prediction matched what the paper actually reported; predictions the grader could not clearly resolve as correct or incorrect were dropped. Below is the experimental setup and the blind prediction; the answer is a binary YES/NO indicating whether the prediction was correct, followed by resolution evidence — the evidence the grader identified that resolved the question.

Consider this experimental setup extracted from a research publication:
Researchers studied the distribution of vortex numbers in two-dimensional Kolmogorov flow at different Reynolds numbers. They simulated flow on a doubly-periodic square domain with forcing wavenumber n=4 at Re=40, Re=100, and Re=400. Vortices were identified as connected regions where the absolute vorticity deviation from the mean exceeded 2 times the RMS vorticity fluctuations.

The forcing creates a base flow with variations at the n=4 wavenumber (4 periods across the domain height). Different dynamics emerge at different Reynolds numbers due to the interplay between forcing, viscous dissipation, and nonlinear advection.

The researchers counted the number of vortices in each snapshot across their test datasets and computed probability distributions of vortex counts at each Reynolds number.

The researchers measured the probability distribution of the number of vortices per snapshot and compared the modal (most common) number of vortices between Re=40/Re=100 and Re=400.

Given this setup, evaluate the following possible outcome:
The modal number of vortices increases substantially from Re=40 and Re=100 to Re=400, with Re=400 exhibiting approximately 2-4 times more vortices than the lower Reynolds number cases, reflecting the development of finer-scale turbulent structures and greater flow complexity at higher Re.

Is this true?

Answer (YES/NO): NO